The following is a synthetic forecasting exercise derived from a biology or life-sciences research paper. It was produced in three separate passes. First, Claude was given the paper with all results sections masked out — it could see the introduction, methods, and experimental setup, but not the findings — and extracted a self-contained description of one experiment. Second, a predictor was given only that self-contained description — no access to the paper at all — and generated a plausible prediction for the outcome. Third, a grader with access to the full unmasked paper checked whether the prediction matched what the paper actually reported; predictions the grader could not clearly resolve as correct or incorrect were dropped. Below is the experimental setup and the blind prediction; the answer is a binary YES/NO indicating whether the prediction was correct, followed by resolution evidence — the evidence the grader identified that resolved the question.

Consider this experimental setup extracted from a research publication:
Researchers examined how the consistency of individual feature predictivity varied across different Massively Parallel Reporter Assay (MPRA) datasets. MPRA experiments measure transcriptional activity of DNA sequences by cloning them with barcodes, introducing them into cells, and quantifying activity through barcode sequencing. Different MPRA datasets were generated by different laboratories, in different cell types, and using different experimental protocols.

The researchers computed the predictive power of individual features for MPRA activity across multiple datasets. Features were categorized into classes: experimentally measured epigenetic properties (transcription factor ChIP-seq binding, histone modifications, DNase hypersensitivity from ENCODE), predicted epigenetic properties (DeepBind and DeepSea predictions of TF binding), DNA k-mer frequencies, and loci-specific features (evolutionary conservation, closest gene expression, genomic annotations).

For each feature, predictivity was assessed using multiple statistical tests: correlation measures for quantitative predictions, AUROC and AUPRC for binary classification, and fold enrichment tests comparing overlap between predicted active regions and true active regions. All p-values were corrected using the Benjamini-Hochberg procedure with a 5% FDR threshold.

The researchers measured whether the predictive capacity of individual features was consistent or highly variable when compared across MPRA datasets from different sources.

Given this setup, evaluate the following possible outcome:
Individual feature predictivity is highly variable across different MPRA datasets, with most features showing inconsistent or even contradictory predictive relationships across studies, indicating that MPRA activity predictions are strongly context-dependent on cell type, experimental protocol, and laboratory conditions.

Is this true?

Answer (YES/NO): NO